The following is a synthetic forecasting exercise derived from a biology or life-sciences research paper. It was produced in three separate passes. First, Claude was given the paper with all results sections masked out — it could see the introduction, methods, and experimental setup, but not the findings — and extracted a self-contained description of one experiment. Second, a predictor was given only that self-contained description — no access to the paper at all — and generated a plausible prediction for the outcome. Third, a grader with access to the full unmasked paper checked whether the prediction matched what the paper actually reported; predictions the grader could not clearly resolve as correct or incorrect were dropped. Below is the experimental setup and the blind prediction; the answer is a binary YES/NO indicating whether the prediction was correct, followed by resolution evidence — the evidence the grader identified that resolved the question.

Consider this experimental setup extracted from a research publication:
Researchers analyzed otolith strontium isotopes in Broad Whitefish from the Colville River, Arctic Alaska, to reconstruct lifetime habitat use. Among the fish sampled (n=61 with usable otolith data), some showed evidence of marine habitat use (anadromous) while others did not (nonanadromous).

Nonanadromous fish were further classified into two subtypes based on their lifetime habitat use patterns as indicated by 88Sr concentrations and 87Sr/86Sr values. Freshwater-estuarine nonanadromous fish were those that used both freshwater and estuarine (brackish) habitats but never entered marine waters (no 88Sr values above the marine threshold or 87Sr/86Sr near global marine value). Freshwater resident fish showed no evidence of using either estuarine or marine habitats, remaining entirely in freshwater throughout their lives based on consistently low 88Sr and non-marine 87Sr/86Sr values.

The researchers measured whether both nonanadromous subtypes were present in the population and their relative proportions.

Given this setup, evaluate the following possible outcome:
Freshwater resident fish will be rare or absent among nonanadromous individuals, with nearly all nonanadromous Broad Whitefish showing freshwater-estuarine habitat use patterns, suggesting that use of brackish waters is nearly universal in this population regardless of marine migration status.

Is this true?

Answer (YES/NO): NO